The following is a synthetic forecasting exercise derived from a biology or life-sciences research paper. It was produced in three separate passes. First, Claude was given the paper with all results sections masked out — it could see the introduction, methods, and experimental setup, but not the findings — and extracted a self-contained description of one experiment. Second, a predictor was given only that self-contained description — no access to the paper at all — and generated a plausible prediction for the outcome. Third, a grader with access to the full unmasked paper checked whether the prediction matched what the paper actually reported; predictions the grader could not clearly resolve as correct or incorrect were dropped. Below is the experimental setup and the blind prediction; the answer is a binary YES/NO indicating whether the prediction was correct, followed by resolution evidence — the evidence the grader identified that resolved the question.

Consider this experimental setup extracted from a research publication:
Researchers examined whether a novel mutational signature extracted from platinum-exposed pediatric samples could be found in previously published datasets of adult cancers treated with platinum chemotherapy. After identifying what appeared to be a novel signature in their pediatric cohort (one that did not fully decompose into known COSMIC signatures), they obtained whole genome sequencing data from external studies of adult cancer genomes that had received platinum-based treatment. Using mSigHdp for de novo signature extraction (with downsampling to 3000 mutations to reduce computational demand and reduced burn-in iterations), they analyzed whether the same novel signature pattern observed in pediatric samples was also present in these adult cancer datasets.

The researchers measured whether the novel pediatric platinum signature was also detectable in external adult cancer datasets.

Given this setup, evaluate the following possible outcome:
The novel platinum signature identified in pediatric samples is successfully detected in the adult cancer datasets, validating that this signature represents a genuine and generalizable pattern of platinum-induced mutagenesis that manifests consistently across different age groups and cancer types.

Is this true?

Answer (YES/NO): NO